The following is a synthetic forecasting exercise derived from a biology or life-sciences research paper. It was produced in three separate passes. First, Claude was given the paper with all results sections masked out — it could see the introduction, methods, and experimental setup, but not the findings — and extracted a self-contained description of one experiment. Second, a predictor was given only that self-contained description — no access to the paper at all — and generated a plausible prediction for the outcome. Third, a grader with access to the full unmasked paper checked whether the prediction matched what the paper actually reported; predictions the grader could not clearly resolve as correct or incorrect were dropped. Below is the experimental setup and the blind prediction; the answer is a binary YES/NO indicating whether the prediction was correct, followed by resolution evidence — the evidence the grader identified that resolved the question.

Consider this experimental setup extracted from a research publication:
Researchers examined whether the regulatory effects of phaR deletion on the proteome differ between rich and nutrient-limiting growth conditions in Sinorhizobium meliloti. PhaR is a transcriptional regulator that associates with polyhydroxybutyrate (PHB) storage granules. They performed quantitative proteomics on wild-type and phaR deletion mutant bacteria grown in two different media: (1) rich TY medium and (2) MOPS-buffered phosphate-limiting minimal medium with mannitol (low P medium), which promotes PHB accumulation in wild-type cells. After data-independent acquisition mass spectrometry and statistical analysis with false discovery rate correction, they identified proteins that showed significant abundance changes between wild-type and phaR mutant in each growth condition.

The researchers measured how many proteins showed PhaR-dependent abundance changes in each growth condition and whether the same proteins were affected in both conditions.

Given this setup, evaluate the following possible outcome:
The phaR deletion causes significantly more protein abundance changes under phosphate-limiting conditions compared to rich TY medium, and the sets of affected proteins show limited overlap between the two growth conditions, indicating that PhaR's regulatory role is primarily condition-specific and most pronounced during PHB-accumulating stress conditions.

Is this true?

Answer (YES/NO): NO